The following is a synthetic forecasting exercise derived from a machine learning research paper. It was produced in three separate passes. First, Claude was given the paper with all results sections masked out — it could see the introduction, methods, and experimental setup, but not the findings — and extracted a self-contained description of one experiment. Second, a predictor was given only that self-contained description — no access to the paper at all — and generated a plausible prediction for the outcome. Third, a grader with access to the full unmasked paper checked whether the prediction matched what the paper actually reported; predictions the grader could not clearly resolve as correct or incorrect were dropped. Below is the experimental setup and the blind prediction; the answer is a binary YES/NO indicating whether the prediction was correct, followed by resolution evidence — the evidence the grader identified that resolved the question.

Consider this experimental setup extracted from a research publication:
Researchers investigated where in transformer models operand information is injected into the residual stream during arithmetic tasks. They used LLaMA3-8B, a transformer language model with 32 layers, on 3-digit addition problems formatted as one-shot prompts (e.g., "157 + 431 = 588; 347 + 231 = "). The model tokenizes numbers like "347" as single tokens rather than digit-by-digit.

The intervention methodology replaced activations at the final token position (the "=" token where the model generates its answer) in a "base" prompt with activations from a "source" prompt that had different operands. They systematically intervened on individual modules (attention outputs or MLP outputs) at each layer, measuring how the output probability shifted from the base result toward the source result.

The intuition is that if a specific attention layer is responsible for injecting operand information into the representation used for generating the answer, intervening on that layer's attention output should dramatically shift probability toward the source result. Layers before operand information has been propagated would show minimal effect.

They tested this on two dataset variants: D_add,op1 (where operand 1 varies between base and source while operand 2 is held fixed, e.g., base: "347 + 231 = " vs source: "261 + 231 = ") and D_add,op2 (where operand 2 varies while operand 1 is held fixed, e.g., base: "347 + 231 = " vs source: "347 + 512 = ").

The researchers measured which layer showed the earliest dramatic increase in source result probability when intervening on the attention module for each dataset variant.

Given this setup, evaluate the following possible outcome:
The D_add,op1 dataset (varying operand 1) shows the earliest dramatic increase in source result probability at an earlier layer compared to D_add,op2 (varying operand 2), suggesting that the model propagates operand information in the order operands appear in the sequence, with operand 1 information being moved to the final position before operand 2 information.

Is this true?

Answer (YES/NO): NO